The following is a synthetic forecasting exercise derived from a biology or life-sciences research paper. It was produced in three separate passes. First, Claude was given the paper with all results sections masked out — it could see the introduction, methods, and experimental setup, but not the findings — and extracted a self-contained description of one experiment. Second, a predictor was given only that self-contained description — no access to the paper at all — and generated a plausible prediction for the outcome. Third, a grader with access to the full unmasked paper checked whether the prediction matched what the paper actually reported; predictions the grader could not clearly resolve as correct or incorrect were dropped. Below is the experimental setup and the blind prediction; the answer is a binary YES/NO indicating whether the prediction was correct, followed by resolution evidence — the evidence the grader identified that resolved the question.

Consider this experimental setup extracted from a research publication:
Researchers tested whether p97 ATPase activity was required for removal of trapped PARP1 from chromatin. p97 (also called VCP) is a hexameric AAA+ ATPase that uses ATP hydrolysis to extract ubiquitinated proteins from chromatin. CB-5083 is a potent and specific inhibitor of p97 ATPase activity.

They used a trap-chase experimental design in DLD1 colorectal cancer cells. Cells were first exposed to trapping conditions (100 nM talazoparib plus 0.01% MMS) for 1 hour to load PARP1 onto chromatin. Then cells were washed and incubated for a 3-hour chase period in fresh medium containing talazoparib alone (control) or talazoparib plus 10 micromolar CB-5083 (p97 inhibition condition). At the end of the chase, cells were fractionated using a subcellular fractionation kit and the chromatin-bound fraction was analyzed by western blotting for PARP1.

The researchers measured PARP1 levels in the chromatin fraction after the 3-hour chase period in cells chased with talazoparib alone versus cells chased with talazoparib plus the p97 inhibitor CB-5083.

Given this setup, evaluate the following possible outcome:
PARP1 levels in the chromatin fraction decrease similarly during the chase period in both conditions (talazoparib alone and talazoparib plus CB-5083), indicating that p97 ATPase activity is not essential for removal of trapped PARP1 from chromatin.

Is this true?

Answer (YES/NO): NO